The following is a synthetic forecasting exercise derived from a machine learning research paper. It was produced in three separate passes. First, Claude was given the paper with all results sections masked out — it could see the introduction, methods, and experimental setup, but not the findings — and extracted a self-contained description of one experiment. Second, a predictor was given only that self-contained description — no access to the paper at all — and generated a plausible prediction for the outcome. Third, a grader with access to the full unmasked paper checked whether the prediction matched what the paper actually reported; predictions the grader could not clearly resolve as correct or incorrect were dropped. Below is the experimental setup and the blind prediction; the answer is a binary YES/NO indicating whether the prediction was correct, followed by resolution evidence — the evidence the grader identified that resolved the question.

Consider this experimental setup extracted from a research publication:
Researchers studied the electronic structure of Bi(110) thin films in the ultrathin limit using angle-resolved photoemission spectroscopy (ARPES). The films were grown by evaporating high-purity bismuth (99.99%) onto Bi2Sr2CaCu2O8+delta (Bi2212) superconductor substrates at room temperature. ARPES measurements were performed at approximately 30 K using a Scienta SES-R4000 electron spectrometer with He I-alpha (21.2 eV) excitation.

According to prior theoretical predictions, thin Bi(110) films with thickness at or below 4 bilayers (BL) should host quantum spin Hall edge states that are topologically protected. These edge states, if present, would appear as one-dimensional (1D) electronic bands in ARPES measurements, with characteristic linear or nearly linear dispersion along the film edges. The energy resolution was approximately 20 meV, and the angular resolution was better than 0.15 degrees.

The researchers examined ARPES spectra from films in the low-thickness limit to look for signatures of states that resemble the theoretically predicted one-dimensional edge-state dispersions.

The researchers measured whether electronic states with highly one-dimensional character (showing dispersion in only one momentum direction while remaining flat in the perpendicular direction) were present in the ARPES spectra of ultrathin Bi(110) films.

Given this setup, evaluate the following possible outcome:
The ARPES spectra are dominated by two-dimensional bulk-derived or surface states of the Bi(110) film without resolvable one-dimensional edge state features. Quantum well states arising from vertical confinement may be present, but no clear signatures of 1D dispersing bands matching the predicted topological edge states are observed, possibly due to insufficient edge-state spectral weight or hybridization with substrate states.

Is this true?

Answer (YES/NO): NO